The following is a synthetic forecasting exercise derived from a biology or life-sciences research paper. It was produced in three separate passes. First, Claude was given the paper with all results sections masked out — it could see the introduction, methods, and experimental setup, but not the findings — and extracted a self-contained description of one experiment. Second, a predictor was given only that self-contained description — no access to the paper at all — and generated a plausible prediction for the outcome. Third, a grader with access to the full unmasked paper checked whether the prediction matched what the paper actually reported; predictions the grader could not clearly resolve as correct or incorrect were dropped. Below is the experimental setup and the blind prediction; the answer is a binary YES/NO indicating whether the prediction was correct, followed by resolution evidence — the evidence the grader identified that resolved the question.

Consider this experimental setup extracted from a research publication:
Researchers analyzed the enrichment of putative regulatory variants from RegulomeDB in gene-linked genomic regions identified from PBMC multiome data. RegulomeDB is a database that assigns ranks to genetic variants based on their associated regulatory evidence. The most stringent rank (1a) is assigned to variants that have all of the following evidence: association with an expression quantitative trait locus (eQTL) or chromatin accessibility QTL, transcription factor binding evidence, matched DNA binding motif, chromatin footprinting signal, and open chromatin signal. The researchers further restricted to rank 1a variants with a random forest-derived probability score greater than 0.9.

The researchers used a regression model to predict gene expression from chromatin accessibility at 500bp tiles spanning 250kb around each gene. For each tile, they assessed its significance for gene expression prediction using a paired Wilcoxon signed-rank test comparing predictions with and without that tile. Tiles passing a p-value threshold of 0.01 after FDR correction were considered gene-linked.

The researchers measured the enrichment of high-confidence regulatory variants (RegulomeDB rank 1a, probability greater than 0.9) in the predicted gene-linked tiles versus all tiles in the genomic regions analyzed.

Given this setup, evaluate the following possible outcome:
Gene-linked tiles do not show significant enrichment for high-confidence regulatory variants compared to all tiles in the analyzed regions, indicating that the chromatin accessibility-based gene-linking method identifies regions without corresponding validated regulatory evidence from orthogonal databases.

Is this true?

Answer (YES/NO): NO